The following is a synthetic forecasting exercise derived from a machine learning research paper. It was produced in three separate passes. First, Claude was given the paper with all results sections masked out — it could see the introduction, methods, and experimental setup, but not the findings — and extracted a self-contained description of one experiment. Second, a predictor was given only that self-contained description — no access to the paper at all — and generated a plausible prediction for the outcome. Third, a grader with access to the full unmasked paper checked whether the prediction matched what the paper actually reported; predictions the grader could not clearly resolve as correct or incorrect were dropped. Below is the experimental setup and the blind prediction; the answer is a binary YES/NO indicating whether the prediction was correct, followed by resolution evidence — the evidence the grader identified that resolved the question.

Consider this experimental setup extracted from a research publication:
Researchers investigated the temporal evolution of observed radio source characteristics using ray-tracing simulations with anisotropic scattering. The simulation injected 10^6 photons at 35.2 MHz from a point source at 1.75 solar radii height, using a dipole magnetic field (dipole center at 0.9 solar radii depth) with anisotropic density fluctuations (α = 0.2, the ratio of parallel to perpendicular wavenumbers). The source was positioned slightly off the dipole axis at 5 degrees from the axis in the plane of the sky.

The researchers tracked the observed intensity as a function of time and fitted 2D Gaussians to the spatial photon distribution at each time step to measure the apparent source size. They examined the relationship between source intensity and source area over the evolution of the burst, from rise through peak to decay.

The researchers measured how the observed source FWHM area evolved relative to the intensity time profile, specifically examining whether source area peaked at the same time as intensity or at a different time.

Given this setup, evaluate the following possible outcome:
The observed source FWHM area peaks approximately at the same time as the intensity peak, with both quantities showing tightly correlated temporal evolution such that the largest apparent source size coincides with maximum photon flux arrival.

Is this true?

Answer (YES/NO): NO